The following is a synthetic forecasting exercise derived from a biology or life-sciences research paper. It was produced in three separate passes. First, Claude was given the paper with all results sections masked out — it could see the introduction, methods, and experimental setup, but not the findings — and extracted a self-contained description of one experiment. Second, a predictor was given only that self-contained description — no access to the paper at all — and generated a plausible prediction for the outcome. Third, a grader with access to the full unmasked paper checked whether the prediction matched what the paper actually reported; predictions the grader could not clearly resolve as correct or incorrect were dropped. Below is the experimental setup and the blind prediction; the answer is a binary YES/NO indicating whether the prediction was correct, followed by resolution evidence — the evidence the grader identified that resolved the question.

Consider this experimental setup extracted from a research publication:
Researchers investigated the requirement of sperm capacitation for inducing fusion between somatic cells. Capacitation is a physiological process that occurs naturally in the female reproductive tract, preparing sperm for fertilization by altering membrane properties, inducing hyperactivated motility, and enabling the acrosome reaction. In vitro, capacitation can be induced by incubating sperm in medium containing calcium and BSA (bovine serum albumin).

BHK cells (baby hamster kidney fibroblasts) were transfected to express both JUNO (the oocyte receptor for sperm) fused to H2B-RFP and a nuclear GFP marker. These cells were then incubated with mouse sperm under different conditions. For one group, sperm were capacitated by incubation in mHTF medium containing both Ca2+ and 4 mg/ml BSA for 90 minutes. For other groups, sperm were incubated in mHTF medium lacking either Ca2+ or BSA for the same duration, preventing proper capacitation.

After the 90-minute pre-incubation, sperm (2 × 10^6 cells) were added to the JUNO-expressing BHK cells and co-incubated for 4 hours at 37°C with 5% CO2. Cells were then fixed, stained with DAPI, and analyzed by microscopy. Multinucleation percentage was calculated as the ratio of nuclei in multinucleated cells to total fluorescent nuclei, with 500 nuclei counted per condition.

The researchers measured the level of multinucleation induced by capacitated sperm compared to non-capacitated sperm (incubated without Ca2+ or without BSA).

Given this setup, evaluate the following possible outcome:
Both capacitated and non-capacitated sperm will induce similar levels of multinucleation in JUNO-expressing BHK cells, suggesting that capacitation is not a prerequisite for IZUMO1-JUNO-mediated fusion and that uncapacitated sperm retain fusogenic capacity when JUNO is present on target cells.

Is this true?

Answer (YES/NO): NO